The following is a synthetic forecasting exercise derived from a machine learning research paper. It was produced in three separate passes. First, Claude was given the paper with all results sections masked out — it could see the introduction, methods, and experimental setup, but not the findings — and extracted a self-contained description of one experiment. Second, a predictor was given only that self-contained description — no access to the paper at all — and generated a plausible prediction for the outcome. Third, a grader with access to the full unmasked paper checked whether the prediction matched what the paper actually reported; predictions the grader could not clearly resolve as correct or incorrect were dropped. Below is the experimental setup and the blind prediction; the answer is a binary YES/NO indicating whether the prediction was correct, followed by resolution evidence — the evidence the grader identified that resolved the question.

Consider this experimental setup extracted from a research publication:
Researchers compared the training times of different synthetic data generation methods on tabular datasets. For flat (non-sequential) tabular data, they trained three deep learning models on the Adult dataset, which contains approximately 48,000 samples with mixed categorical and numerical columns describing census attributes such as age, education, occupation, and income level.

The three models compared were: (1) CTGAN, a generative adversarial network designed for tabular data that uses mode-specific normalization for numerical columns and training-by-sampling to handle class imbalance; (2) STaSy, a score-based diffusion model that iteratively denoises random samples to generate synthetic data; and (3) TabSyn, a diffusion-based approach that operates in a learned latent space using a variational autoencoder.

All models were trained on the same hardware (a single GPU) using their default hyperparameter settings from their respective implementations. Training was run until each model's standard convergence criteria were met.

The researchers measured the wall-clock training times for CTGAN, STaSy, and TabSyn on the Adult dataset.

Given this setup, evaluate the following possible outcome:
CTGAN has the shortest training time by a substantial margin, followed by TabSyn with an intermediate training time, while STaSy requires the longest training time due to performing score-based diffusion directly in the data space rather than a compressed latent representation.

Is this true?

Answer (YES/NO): NO